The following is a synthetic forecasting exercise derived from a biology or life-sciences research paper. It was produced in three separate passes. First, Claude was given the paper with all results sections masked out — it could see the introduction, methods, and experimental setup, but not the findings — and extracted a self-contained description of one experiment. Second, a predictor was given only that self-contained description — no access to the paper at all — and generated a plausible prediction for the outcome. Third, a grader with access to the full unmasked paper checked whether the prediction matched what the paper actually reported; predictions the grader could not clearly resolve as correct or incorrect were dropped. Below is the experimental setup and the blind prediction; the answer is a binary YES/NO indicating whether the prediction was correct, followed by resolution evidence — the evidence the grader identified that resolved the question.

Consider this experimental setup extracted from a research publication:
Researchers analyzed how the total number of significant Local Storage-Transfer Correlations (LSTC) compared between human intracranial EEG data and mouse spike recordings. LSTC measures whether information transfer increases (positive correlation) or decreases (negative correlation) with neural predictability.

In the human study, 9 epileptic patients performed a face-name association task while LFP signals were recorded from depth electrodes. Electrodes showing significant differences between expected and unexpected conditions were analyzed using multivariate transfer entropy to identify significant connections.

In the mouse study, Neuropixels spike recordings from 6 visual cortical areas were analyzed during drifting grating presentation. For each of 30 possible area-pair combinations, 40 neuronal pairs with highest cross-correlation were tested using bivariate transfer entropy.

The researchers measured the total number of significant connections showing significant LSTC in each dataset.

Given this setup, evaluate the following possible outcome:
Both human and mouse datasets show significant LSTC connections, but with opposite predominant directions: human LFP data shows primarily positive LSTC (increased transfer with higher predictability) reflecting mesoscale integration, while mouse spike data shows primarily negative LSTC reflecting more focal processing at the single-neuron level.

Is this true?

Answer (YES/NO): NO